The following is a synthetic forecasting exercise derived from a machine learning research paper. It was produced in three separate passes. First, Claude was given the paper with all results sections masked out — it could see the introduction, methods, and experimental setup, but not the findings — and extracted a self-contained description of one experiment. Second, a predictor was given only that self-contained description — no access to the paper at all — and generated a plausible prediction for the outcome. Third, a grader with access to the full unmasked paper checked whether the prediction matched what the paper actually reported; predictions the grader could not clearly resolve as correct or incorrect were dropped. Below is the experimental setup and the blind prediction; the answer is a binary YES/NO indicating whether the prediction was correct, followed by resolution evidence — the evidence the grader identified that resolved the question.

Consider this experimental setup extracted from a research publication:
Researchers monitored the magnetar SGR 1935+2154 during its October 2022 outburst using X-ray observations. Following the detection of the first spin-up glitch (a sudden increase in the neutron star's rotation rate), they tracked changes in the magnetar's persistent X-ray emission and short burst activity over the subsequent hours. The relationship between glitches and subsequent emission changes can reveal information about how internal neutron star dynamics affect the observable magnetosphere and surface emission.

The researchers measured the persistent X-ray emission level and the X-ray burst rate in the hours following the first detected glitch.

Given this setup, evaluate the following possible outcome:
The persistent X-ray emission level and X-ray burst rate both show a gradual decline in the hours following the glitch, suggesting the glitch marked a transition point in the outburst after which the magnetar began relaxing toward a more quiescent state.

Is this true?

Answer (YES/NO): NO